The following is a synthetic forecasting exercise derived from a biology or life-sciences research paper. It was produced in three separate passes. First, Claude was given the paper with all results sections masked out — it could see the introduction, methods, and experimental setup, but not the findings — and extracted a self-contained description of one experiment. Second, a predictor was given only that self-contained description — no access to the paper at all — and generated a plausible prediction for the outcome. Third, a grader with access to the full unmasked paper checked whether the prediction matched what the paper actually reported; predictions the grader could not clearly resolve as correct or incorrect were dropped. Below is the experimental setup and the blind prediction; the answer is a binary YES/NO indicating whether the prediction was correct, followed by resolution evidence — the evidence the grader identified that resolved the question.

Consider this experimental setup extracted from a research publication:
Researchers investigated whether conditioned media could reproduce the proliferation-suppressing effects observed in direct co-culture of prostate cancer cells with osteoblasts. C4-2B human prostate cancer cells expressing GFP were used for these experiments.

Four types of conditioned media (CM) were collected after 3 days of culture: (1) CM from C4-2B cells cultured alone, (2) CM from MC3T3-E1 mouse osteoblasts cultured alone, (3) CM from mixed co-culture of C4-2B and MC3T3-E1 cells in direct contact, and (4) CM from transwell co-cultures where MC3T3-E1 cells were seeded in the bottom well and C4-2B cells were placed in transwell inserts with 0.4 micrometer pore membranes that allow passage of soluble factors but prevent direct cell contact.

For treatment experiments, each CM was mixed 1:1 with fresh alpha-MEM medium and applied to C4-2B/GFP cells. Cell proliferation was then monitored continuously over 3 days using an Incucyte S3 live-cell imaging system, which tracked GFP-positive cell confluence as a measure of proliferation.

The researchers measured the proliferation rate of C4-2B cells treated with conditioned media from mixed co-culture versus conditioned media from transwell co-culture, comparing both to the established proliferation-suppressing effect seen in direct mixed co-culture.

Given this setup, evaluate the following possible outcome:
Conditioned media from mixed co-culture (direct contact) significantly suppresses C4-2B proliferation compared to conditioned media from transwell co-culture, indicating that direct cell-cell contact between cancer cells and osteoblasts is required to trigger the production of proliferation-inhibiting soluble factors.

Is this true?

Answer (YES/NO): YES